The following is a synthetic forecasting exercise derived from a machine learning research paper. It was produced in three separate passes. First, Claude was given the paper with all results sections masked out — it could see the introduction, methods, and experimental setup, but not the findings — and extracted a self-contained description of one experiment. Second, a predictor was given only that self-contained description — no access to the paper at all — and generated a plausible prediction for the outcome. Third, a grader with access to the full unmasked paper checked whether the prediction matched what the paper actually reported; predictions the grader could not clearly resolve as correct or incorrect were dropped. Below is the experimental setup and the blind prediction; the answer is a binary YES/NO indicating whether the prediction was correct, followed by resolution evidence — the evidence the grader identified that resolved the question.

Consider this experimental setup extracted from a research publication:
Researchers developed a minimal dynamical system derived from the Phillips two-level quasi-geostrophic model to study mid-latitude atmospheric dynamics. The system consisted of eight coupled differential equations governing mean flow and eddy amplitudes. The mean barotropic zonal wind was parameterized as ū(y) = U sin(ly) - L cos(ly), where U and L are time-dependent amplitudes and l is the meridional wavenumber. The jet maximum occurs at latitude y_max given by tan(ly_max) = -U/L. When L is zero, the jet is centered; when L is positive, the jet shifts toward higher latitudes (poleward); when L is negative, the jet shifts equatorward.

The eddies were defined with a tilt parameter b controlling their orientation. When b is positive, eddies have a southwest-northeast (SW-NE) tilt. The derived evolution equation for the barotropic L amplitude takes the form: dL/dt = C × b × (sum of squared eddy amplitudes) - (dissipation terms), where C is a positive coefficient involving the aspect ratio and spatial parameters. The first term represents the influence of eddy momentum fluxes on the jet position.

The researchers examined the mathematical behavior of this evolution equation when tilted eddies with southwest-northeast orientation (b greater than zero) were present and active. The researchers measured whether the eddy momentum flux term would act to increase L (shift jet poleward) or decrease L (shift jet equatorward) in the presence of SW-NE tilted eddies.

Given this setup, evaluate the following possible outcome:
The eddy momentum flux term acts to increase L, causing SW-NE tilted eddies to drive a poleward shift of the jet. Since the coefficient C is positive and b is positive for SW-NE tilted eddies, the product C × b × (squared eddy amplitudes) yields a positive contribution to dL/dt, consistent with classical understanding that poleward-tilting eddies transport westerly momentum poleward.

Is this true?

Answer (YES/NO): YES